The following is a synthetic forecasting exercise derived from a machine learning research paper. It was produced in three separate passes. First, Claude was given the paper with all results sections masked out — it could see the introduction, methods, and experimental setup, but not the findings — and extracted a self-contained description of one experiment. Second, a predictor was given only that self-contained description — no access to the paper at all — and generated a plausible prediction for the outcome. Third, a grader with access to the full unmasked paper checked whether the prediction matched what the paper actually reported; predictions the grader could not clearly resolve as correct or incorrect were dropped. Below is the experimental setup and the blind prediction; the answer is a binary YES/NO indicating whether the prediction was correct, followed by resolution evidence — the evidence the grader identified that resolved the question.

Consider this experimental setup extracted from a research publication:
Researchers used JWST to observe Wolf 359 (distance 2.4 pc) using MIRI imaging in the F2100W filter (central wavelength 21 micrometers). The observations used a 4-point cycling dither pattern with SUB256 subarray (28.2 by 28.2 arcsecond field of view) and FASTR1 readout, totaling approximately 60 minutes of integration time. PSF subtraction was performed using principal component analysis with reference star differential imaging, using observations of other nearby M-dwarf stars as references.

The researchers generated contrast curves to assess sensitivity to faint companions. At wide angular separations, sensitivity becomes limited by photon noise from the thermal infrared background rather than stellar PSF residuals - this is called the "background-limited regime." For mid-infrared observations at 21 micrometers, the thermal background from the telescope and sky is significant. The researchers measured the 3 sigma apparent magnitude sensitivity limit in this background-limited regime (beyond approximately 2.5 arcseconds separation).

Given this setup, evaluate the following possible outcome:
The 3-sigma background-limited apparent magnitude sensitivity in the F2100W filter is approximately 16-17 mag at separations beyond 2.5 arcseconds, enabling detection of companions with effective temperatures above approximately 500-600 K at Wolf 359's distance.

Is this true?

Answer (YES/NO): NO